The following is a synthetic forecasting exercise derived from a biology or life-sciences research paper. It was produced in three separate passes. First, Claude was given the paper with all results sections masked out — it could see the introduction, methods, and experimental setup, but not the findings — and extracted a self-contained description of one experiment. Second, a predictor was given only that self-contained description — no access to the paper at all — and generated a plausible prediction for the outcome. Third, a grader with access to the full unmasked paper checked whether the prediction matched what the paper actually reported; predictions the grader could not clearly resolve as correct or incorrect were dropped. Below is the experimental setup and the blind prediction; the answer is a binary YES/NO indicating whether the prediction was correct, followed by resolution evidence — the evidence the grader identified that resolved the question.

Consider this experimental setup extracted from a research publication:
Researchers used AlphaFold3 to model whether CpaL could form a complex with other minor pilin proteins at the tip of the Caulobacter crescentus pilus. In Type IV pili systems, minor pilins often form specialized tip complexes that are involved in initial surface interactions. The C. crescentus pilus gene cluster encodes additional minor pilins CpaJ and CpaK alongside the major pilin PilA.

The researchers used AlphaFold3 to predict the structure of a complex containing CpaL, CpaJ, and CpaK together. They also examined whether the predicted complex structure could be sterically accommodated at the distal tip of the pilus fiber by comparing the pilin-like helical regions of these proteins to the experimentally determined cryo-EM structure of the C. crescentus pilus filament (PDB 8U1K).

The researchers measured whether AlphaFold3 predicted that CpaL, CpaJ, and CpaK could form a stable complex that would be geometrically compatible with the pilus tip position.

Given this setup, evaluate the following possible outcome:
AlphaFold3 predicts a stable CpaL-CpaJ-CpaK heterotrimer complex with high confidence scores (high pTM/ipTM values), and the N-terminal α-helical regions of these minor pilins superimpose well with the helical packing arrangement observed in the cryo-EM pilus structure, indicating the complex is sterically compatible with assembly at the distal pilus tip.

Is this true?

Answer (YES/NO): YES